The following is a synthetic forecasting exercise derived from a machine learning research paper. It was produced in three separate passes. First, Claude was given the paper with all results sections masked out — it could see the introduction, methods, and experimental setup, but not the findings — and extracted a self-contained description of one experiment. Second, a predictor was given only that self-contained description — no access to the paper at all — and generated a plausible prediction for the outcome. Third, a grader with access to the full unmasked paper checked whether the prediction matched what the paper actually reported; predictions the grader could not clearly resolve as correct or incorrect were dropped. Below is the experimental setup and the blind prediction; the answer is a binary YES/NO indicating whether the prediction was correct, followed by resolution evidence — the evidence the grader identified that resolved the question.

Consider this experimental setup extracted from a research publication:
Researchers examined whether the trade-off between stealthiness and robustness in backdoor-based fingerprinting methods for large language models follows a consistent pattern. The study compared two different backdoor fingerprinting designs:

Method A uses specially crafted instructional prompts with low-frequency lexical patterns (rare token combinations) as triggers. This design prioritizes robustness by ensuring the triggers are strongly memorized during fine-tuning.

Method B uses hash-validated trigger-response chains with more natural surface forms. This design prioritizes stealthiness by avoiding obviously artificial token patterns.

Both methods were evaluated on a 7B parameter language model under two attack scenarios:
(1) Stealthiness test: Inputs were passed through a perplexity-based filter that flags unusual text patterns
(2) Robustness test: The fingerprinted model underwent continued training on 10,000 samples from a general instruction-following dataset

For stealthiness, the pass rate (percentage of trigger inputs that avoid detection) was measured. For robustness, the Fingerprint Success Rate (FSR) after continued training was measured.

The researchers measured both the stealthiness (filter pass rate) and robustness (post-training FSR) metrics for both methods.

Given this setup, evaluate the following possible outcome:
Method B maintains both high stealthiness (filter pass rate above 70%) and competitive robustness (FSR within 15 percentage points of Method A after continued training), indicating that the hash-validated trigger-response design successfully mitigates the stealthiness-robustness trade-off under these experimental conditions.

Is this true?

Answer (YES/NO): NO